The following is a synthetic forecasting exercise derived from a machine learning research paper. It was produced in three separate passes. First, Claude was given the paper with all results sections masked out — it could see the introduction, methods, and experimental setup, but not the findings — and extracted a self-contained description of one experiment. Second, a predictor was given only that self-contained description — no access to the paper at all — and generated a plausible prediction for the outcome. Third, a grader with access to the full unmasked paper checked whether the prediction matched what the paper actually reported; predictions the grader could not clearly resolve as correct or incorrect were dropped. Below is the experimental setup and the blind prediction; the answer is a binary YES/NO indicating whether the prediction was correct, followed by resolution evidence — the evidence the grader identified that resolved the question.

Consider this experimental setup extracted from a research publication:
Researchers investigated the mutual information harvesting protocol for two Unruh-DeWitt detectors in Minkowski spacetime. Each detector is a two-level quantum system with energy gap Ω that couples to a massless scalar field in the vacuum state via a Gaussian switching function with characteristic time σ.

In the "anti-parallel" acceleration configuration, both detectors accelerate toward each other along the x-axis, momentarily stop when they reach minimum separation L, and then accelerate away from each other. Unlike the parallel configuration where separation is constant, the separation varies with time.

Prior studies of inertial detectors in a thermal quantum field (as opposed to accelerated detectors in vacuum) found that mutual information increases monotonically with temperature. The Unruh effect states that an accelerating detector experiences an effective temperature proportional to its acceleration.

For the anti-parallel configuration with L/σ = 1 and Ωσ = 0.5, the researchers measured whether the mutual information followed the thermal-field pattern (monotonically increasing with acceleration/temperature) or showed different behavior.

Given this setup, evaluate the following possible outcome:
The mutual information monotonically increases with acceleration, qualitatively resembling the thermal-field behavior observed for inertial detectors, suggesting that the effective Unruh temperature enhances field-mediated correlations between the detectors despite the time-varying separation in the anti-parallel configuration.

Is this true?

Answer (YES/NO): NO